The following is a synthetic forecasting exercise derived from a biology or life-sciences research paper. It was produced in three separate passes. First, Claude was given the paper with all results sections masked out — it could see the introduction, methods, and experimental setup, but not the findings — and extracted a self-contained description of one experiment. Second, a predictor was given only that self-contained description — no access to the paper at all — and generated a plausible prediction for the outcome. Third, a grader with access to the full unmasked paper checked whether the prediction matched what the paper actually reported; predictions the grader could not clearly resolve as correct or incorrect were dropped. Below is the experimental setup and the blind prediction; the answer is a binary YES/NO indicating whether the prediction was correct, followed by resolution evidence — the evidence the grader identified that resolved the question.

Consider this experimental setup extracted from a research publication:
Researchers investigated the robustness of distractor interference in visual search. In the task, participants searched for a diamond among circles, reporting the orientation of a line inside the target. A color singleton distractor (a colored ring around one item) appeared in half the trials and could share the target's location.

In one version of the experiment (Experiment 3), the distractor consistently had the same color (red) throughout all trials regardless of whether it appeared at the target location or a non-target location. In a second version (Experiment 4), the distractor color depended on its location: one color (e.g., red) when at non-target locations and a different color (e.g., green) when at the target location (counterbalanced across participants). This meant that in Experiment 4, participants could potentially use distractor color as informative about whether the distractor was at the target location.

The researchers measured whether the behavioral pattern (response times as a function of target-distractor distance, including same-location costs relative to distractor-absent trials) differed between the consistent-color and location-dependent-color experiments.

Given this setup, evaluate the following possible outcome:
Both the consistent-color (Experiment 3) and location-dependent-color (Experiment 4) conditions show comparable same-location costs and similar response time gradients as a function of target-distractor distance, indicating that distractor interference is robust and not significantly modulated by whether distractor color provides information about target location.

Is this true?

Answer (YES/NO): YES